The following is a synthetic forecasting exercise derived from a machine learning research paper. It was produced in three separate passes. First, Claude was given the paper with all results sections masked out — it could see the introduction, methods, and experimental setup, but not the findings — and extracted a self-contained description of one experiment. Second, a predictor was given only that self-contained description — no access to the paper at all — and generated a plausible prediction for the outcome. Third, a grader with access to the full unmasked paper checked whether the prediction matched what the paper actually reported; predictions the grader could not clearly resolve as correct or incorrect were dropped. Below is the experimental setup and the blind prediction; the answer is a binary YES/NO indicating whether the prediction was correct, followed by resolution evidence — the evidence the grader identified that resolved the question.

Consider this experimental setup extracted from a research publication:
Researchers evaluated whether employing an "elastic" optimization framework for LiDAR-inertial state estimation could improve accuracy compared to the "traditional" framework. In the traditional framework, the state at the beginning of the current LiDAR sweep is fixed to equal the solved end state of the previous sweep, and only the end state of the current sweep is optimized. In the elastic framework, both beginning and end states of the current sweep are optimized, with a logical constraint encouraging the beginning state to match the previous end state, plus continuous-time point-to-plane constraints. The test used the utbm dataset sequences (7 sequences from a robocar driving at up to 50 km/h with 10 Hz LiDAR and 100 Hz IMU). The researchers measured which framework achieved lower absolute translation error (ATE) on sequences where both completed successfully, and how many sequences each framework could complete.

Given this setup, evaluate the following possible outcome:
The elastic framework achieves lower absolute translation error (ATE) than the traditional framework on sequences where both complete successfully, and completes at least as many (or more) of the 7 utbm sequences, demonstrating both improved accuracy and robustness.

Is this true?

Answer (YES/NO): NO